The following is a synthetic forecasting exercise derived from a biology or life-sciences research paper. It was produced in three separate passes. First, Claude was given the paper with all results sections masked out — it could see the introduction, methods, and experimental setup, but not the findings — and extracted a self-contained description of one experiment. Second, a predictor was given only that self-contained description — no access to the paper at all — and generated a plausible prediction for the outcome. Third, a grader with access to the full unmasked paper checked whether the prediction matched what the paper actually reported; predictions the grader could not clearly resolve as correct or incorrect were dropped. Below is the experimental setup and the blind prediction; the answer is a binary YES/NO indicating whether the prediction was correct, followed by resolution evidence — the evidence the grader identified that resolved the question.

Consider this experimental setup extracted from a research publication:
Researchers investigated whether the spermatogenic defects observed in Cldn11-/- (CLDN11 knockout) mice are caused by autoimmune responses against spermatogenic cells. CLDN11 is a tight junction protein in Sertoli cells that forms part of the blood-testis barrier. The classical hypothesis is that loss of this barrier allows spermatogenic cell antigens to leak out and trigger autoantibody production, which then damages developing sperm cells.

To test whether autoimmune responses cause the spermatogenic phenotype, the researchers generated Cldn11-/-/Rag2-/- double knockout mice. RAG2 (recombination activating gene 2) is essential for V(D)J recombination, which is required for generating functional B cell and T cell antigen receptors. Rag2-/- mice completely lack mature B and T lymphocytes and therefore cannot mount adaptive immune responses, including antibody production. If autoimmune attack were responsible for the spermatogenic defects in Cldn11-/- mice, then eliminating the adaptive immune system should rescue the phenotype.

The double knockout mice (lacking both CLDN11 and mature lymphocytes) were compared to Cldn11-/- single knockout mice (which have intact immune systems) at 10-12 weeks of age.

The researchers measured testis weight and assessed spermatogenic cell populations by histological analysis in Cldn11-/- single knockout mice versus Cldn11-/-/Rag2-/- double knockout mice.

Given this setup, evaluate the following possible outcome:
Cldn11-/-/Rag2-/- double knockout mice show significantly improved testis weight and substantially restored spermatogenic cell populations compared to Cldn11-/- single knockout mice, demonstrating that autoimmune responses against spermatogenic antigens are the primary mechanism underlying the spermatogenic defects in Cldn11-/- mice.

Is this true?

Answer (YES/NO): NO